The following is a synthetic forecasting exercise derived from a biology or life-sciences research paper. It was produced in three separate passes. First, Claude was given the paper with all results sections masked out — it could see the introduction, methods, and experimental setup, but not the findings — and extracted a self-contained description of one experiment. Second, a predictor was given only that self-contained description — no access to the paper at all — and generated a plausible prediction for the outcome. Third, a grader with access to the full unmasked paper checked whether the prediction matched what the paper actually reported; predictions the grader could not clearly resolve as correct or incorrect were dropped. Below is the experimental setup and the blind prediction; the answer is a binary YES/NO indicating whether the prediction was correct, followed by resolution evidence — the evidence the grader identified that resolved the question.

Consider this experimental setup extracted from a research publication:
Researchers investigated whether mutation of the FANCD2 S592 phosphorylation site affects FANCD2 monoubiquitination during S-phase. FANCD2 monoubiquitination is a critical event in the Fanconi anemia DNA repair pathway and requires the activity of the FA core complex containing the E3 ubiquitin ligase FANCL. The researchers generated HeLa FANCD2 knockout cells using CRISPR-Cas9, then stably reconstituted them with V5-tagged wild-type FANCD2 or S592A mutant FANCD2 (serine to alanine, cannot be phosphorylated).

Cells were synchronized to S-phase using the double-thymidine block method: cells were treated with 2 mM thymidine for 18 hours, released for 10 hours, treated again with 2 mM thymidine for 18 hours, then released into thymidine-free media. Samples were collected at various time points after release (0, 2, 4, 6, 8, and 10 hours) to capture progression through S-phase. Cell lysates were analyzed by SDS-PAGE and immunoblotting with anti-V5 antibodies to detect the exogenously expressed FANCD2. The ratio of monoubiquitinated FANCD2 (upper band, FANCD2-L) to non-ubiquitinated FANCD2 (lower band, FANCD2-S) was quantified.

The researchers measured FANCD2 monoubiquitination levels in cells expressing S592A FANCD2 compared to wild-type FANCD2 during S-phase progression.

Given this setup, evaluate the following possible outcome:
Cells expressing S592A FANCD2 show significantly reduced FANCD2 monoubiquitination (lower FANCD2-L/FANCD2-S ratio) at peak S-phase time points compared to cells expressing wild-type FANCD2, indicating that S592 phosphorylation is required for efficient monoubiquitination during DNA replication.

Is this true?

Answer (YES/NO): YES